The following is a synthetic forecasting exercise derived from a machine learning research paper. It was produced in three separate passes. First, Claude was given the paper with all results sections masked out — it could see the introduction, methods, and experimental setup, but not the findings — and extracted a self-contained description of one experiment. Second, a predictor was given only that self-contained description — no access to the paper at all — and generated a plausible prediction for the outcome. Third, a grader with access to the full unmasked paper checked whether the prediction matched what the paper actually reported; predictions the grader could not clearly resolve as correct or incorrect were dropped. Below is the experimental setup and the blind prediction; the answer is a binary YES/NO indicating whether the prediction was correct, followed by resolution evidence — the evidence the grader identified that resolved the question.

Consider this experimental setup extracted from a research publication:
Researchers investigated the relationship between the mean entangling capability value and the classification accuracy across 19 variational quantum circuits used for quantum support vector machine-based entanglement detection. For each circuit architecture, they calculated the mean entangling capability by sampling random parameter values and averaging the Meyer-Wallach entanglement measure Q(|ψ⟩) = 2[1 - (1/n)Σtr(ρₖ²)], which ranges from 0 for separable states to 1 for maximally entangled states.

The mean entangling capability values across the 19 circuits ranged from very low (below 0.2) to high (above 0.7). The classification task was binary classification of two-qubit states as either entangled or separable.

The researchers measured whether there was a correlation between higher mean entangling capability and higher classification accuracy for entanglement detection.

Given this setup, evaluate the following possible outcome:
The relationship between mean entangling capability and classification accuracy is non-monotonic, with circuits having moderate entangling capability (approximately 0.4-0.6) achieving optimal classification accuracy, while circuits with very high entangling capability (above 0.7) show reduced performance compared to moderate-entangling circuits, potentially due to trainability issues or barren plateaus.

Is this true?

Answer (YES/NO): NO